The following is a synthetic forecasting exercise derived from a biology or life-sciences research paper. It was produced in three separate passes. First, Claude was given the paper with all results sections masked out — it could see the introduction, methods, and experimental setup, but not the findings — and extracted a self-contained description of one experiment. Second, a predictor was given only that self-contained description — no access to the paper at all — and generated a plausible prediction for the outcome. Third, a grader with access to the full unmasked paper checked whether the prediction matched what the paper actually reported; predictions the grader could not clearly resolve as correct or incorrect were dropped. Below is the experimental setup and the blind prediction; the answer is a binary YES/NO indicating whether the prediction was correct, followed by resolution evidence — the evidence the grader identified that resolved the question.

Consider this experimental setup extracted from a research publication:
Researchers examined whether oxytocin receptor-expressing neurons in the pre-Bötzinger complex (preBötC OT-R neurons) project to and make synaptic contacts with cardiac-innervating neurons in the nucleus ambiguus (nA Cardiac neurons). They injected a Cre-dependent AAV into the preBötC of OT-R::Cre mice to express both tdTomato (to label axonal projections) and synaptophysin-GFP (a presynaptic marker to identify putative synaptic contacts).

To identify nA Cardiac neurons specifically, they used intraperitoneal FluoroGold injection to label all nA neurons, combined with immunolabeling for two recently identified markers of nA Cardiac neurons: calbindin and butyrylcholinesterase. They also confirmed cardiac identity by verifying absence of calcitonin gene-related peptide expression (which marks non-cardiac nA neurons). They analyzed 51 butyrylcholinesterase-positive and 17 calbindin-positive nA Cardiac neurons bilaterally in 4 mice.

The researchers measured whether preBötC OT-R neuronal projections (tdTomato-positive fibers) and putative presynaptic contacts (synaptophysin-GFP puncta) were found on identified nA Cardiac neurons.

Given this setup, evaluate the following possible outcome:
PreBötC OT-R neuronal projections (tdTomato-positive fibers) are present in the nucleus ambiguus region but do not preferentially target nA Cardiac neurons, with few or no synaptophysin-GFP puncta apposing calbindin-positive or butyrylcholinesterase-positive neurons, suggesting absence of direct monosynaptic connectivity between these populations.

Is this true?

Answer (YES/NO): NO